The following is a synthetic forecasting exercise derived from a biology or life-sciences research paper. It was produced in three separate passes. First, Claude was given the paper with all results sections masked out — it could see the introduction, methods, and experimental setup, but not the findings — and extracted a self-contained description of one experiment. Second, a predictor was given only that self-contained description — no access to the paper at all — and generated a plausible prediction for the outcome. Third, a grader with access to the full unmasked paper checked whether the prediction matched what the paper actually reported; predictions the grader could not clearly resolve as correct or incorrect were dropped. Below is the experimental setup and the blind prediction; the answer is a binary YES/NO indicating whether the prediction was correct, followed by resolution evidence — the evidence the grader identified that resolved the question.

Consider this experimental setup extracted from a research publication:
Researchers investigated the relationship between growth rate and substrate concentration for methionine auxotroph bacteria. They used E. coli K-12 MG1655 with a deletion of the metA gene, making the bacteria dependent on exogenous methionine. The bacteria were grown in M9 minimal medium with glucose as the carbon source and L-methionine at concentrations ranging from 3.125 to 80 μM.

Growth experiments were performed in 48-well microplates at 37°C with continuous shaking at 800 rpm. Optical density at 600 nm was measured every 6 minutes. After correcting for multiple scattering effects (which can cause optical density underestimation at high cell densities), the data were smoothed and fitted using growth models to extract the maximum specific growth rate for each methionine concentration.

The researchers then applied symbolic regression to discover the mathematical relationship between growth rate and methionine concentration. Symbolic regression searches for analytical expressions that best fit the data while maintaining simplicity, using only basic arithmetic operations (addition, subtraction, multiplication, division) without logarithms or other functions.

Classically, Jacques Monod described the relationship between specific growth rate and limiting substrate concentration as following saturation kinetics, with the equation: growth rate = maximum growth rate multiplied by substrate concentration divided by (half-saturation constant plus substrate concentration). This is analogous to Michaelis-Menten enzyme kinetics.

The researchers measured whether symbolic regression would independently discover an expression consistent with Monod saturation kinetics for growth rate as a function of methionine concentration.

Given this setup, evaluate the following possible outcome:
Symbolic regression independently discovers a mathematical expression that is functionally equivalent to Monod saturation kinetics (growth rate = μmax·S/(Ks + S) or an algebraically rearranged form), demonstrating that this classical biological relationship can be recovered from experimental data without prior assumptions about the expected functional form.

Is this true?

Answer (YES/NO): YES